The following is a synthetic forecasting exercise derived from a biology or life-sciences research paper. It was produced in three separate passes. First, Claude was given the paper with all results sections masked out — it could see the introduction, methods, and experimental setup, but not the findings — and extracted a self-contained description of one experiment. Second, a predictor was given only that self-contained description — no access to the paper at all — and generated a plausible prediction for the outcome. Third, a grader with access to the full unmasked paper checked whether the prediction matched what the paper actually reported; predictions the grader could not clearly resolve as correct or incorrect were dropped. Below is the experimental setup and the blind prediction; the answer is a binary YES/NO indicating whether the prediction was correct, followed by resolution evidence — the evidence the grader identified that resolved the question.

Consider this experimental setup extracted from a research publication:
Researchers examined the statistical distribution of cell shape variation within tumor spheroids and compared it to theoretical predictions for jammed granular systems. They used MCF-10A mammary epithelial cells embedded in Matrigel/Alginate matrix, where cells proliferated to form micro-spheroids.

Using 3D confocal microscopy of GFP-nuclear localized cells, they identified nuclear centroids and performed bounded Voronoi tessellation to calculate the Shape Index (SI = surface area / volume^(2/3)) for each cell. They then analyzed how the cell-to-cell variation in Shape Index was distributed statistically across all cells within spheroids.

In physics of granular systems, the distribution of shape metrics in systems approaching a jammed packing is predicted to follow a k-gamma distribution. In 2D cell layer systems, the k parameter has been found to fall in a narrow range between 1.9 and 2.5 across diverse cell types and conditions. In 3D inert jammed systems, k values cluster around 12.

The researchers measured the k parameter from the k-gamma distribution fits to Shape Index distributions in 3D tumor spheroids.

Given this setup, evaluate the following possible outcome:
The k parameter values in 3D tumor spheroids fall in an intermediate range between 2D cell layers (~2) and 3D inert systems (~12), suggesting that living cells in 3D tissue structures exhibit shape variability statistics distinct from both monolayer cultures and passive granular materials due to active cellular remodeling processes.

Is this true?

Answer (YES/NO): NO